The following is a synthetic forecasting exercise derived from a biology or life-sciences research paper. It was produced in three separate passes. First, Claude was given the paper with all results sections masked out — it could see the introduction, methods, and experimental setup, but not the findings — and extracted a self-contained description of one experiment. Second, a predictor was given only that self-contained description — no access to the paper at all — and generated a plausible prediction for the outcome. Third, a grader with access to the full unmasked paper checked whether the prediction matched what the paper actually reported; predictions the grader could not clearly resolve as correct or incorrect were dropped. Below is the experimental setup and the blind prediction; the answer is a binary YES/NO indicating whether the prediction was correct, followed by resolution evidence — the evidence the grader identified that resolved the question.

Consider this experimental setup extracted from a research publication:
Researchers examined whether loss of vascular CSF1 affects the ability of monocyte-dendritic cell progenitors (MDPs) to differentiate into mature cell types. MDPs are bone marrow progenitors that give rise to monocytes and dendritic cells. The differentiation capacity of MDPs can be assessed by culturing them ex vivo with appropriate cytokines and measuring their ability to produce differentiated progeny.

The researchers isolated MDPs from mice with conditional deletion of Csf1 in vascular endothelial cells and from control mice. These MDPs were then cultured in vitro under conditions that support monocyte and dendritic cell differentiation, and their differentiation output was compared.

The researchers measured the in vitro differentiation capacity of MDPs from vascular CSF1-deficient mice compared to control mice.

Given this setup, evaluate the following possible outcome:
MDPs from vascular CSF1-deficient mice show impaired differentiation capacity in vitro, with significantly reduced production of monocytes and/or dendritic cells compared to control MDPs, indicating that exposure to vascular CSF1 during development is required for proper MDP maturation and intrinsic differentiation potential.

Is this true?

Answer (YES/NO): YES